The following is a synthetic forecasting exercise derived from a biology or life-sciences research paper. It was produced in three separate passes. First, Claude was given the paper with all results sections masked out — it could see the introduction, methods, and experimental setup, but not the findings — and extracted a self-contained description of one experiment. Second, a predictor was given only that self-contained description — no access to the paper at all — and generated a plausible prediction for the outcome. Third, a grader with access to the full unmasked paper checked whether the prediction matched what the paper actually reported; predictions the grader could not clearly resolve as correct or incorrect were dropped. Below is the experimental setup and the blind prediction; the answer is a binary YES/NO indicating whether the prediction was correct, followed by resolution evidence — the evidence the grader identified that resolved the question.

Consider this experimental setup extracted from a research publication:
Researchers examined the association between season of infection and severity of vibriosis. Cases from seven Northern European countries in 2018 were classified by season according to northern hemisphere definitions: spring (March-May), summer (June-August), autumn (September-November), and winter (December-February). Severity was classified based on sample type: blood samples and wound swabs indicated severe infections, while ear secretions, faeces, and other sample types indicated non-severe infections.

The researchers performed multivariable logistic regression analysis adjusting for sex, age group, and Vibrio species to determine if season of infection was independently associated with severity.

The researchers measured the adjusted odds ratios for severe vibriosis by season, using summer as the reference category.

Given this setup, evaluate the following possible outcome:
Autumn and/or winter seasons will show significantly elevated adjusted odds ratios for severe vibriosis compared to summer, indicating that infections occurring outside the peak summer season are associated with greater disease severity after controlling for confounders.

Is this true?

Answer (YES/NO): NO